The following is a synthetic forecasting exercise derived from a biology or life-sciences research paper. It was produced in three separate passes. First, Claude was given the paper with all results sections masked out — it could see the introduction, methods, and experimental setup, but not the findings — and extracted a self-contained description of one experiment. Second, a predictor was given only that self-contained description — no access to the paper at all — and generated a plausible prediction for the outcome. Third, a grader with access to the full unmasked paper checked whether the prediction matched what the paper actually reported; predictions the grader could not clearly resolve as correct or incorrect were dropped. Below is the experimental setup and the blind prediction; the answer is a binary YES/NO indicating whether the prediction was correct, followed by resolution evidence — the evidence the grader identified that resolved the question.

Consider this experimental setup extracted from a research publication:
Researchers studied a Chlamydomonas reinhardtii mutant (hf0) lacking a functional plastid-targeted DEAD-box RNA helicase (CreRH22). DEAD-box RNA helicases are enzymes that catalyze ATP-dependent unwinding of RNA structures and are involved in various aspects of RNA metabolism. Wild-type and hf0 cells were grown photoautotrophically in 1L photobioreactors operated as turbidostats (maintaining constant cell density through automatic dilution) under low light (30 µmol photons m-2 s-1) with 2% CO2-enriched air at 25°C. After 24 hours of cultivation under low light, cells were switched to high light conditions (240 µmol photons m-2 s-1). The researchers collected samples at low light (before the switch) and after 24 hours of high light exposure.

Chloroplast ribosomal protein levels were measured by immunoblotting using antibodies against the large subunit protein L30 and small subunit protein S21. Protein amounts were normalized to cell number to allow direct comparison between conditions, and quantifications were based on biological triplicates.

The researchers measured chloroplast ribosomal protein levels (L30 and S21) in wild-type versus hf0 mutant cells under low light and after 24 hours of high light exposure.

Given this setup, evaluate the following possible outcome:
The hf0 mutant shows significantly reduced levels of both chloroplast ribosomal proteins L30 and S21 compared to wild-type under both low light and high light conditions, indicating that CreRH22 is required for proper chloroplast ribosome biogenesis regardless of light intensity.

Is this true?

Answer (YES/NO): YES